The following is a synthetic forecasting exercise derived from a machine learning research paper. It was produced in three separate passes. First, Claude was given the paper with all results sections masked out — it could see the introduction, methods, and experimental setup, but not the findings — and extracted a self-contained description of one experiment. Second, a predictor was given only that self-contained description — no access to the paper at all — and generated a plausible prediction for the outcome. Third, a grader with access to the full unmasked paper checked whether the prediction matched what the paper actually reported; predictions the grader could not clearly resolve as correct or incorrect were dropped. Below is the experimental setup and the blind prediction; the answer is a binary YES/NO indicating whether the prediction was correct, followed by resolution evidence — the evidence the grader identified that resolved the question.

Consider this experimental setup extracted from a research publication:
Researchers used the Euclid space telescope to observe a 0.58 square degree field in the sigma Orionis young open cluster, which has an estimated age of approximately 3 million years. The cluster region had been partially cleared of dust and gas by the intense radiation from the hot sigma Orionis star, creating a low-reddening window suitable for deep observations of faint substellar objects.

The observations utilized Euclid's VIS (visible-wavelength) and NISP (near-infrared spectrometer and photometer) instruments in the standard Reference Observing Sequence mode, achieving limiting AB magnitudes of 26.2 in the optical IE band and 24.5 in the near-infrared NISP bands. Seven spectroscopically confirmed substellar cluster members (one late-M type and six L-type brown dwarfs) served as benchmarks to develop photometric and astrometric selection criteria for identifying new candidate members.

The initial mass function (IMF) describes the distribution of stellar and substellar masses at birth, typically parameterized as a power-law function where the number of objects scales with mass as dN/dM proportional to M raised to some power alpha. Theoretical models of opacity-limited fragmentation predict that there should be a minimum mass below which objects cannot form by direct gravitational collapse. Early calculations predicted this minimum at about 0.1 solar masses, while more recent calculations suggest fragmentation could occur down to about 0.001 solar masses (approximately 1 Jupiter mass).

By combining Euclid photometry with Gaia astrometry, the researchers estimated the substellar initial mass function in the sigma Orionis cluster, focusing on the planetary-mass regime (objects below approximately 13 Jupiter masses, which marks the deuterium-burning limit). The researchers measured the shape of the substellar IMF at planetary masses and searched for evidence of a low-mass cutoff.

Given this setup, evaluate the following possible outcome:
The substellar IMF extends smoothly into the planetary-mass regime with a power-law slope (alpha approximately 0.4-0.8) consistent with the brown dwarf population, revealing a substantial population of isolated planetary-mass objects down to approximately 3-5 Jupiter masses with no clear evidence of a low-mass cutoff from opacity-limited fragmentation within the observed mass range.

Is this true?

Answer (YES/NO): NO